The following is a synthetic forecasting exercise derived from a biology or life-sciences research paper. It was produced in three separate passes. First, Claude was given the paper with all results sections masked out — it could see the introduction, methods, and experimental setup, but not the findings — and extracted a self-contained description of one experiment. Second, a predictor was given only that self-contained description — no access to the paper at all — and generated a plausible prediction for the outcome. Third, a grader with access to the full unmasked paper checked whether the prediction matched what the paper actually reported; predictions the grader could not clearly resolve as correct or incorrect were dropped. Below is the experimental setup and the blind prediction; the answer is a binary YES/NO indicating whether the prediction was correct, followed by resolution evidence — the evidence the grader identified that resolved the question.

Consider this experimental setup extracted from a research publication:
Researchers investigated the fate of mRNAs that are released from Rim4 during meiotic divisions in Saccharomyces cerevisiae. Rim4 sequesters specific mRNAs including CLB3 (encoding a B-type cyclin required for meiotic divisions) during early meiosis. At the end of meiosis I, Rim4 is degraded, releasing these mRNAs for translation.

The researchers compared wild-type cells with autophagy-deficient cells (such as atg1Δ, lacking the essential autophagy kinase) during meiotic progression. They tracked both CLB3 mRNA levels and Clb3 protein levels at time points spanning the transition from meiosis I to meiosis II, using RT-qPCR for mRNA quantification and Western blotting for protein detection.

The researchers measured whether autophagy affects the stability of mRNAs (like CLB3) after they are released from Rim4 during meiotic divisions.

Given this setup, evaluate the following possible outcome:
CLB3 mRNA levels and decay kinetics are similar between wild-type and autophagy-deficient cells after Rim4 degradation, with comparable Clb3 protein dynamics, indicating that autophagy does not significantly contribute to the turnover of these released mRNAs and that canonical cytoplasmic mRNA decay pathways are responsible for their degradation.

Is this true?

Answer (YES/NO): NO